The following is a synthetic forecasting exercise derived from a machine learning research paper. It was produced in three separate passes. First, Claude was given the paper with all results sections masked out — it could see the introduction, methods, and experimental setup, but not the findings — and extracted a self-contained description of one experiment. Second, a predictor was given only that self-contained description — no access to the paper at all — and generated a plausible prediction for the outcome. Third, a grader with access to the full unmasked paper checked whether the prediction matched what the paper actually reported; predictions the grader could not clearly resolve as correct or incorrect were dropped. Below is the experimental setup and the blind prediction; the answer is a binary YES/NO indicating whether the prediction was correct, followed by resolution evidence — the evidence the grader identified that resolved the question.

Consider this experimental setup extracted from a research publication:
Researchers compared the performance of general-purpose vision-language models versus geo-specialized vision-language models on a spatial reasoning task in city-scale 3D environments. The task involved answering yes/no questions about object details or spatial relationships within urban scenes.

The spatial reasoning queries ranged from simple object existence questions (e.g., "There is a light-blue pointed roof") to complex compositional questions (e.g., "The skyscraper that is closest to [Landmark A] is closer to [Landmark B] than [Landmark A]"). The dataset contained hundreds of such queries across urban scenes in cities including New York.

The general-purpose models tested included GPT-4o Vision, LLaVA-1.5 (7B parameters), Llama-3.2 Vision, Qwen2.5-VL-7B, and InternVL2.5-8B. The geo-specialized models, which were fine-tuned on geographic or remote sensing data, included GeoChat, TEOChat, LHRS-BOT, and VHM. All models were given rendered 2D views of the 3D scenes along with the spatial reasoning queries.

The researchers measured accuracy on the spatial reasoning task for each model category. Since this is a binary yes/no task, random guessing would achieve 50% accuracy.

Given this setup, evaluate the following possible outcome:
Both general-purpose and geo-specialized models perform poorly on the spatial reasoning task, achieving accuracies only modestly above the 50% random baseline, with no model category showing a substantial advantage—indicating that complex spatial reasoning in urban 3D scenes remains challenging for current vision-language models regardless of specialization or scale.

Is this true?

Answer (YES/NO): NO